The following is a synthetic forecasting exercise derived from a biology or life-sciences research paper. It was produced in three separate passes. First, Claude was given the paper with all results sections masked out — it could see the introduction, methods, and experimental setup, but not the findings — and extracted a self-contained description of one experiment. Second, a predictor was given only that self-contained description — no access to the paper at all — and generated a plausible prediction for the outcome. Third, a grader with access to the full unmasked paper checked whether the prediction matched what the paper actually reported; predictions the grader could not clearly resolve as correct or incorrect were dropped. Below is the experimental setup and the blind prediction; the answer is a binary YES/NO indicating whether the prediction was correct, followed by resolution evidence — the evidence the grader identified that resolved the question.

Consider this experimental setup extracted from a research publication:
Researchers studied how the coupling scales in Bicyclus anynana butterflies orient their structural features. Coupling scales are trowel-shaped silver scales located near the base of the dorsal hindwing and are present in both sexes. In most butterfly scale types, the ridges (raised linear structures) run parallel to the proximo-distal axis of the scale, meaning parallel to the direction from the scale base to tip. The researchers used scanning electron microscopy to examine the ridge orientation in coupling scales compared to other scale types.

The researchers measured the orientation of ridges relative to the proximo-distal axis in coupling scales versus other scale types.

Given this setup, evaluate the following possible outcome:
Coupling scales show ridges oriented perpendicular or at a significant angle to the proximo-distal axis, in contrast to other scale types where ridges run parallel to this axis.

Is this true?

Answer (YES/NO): YES